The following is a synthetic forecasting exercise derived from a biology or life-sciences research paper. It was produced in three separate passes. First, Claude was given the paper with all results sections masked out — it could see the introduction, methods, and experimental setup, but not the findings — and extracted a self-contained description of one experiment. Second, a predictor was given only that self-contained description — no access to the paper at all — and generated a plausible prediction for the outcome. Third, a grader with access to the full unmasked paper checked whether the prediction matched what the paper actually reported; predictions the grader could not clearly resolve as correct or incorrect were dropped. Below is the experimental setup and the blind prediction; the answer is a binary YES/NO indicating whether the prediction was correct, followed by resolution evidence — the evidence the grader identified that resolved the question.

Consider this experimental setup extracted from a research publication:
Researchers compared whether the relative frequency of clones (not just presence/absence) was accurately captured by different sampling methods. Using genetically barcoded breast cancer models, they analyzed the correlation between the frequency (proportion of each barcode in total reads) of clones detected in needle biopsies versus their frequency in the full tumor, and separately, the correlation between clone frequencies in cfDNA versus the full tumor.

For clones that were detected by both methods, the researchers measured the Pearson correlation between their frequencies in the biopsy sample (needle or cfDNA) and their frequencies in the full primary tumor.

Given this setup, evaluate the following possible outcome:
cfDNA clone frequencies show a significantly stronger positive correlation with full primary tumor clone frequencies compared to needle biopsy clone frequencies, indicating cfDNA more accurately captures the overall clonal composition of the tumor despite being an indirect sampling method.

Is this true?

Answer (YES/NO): NO